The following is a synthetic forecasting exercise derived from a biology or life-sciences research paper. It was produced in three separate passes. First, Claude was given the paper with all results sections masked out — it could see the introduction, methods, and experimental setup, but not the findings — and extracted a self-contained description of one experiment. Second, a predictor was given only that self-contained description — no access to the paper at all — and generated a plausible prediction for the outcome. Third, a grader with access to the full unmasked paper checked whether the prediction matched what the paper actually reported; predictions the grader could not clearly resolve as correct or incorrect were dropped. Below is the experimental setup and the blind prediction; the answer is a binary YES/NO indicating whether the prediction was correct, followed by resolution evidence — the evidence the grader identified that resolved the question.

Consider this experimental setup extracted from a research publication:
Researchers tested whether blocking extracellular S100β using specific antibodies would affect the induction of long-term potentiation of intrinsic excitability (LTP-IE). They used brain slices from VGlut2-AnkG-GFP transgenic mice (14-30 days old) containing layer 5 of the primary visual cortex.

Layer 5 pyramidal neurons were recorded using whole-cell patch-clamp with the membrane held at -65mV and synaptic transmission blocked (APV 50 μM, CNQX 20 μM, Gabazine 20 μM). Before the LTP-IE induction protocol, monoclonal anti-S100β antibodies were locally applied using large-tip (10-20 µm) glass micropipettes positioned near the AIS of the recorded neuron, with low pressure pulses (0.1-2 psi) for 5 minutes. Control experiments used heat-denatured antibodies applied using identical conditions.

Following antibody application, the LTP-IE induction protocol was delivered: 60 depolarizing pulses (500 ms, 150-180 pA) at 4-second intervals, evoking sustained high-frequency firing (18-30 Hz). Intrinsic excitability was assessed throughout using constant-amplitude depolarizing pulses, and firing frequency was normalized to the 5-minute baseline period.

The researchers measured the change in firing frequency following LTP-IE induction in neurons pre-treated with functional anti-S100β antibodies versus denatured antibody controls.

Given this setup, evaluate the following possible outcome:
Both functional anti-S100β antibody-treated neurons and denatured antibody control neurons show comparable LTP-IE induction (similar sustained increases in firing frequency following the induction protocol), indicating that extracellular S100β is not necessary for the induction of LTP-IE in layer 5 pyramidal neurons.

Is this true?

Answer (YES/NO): NO